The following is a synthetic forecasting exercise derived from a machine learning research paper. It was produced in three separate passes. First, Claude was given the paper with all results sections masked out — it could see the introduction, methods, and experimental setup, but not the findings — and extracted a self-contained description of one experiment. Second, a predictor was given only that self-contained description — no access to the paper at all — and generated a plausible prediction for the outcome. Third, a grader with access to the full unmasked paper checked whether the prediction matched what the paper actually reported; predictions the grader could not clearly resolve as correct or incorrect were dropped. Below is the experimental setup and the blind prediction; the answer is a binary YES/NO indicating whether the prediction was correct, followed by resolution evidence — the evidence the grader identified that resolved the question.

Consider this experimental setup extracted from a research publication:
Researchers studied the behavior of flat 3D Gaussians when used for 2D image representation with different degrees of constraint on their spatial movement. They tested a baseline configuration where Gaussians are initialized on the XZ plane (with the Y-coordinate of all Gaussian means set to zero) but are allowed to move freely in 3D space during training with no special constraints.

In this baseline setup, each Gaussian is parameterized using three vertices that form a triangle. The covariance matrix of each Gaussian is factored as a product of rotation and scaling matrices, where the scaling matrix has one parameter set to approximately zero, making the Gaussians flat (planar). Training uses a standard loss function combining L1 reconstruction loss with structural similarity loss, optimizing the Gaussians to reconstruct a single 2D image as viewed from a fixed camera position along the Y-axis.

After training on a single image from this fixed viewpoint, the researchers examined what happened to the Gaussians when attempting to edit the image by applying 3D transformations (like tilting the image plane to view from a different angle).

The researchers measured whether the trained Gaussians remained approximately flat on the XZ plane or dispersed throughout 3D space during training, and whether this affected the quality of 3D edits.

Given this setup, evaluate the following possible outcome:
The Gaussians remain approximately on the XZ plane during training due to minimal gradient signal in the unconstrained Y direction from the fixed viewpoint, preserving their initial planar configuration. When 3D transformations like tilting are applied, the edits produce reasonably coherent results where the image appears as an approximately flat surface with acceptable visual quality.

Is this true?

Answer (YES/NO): NO